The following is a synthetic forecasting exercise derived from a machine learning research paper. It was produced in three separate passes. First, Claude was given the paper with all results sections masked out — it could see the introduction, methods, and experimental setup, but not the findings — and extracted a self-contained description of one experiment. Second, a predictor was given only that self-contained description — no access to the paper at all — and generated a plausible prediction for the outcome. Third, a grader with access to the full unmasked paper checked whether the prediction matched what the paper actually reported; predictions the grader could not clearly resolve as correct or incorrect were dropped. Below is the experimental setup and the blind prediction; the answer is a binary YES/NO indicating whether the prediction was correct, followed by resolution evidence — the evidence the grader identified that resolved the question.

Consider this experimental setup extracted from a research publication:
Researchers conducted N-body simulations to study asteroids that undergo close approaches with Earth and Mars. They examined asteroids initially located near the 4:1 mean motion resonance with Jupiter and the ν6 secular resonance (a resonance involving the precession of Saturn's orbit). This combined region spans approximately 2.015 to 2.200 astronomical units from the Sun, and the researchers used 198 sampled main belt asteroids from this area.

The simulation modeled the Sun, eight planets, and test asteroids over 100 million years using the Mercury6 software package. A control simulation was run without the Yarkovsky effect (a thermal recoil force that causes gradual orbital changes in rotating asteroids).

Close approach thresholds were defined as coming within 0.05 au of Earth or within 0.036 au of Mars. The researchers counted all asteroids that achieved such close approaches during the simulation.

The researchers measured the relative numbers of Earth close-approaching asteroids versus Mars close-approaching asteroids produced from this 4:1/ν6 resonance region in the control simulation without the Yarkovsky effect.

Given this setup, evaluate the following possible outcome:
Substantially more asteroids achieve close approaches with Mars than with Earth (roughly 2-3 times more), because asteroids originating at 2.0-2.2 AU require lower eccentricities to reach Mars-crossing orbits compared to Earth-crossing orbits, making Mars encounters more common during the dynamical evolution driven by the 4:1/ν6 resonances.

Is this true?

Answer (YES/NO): NO